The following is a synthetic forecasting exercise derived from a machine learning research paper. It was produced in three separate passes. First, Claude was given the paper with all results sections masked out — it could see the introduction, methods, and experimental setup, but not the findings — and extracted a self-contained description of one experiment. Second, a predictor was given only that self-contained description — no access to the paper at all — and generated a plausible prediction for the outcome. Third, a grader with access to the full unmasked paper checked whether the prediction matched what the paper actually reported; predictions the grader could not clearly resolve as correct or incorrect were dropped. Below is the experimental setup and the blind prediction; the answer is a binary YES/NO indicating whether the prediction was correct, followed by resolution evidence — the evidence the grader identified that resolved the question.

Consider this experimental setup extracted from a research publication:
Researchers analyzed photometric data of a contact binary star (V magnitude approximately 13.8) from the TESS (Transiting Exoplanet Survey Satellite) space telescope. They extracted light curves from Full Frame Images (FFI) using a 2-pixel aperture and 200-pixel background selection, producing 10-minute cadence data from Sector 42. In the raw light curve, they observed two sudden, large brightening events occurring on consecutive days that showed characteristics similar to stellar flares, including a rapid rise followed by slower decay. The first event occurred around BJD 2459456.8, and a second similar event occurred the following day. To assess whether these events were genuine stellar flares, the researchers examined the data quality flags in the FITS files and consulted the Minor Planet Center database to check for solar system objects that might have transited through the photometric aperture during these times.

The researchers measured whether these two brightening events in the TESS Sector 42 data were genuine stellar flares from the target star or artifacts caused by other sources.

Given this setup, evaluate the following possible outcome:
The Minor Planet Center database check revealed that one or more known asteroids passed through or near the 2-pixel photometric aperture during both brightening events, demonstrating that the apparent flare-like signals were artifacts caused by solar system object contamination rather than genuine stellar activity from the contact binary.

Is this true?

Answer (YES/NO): NO